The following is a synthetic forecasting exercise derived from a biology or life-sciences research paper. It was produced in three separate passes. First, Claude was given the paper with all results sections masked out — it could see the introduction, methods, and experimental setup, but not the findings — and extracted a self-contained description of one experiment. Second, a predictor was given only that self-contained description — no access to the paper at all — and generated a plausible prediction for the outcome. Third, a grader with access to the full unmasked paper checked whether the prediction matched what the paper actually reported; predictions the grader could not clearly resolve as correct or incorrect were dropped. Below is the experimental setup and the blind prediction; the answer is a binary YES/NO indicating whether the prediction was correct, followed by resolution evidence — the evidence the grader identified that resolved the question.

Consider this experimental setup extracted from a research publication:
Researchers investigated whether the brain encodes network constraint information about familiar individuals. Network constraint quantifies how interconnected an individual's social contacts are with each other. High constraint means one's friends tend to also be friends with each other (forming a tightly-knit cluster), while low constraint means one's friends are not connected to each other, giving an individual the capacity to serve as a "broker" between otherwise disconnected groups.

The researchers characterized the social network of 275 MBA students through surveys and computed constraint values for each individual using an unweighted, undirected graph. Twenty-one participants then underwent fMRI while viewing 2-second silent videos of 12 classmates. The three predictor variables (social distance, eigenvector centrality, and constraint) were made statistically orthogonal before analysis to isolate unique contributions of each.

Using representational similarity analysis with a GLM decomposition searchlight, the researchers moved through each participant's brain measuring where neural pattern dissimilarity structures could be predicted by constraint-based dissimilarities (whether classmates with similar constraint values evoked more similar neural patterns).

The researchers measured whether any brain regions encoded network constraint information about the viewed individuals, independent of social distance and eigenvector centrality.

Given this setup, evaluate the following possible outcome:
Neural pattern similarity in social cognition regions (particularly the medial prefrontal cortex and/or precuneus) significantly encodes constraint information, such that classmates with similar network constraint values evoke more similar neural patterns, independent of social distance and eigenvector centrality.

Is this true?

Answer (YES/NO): NO